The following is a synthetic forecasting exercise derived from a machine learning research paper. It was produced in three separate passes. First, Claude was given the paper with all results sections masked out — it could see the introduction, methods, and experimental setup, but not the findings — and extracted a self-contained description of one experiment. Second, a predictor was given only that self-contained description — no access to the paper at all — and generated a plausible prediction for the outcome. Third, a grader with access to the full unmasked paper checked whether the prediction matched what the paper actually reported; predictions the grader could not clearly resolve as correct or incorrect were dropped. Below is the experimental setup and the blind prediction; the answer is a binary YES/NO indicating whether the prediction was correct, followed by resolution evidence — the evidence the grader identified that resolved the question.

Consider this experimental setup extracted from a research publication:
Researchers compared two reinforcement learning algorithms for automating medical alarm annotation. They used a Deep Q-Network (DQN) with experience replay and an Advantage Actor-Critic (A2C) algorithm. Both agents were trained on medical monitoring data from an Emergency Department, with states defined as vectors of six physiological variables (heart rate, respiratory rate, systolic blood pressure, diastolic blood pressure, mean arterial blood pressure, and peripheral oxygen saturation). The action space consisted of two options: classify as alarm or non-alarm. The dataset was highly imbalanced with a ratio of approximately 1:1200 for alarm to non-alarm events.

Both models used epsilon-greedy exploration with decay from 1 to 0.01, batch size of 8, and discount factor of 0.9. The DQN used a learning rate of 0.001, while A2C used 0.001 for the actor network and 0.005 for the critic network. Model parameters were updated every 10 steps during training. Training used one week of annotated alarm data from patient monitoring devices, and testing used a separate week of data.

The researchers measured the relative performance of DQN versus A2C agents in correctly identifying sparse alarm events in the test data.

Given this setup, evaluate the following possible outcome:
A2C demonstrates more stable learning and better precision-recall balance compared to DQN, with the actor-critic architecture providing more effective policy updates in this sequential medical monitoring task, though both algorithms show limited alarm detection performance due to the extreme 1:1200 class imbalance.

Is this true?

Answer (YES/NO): NO